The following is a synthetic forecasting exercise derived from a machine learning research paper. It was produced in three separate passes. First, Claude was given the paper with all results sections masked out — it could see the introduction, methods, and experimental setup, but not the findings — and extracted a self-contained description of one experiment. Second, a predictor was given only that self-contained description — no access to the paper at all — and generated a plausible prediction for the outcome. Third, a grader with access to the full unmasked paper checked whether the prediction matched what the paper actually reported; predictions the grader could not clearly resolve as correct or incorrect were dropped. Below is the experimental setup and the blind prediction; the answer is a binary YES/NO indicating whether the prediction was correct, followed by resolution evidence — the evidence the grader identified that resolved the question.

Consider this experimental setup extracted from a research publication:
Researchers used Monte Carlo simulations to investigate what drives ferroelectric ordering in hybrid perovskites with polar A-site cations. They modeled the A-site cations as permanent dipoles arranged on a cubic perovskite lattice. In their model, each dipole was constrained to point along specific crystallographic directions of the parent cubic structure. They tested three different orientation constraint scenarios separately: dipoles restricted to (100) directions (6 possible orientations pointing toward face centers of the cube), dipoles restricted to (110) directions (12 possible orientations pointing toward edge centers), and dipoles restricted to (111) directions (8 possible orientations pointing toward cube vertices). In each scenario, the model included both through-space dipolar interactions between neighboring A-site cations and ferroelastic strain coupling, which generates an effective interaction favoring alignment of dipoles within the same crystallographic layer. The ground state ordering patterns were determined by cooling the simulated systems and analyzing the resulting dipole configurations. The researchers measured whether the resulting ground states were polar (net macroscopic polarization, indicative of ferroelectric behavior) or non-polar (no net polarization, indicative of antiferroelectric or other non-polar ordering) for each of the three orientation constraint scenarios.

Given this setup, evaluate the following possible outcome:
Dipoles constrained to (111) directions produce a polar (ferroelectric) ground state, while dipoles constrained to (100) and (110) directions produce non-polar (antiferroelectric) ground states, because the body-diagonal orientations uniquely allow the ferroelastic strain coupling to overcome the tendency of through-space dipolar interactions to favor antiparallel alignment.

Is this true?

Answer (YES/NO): YES